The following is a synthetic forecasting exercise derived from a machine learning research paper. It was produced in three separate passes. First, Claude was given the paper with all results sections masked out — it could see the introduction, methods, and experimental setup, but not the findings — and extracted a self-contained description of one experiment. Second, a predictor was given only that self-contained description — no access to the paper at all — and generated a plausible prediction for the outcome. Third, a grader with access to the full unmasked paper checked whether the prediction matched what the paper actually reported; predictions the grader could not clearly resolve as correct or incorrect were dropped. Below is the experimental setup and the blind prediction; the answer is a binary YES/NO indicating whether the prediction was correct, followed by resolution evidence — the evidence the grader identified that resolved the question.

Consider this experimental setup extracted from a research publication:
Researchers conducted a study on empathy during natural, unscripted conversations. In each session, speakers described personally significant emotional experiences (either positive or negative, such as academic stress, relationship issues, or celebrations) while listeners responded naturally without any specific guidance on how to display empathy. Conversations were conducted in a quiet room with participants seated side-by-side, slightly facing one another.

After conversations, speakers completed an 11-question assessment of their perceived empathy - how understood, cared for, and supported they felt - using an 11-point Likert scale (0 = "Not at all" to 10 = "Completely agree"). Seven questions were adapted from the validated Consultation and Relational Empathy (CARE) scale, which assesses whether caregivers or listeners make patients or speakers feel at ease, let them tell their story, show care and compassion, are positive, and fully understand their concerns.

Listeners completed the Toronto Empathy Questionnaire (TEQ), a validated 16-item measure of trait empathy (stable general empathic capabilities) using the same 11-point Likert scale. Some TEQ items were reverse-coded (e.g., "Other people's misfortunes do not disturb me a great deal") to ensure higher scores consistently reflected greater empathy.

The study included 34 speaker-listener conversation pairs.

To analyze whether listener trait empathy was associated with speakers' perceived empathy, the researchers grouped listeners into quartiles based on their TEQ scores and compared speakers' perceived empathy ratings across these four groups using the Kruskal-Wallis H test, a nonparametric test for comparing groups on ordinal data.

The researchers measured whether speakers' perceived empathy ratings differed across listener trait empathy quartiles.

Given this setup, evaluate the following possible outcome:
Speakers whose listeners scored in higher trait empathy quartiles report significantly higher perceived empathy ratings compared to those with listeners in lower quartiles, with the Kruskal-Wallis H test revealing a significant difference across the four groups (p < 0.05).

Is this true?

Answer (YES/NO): YES